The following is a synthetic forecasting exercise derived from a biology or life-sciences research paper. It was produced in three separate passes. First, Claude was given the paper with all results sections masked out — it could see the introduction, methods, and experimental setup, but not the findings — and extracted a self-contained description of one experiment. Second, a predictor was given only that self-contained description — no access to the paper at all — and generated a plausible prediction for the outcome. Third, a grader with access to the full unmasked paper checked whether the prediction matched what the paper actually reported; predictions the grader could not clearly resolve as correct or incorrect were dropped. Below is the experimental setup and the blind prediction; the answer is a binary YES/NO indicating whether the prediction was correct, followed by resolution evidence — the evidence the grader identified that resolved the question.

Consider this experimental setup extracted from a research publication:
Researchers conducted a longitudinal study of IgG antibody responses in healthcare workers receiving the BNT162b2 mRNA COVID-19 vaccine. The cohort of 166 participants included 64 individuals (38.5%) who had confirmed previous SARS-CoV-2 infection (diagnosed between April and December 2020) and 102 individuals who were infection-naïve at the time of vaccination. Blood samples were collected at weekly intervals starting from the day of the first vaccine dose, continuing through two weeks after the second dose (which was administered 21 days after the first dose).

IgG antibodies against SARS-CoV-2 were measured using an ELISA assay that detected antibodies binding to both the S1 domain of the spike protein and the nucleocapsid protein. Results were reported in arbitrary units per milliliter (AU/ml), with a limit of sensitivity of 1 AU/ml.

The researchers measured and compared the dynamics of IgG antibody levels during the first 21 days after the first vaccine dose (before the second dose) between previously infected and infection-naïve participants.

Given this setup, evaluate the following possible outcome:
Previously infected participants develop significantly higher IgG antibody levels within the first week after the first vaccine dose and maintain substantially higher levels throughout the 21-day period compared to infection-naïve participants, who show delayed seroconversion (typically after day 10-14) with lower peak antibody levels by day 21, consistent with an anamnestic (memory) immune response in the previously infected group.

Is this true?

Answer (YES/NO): YES